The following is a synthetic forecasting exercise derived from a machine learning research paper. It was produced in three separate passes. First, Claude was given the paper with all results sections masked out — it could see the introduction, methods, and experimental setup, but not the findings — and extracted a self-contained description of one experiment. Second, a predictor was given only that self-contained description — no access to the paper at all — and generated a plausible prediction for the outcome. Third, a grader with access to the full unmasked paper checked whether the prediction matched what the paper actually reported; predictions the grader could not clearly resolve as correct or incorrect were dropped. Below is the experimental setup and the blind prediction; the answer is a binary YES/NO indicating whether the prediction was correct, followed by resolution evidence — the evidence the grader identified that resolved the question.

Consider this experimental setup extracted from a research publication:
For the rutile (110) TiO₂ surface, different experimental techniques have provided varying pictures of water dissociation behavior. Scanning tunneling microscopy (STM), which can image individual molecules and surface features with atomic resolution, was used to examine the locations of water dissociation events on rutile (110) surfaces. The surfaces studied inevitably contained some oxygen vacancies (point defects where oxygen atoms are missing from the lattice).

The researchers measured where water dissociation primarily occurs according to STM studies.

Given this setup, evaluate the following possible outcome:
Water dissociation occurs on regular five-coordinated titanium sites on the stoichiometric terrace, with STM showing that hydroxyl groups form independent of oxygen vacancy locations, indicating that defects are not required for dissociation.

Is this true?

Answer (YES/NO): NO